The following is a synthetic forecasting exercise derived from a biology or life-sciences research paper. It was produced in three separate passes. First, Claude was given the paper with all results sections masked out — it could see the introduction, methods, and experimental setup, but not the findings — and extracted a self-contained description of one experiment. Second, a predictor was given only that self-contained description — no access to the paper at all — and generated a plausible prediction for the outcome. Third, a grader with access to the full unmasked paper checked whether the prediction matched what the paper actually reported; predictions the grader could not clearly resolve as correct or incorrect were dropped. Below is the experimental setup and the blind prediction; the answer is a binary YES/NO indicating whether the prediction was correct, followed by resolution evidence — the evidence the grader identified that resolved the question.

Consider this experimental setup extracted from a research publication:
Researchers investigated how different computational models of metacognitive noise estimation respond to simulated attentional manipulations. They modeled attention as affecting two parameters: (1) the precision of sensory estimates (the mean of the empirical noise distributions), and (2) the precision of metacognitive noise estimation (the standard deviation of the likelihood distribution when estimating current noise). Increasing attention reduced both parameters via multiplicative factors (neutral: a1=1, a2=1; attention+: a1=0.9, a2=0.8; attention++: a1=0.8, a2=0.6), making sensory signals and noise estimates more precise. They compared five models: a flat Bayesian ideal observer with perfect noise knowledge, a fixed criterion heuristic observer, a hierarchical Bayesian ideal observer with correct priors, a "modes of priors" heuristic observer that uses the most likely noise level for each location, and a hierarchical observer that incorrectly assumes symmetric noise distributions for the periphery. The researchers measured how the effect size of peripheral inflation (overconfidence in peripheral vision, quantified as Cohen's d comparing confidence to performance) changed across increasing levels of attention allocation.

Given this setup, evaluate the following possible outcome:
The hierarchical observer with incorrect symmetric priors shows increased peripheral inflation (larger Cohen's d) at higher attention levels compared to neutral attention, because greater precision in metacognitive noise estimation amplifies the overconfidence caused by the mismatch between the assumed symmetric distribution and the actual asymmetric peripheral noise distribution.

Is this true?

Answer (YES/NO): NO